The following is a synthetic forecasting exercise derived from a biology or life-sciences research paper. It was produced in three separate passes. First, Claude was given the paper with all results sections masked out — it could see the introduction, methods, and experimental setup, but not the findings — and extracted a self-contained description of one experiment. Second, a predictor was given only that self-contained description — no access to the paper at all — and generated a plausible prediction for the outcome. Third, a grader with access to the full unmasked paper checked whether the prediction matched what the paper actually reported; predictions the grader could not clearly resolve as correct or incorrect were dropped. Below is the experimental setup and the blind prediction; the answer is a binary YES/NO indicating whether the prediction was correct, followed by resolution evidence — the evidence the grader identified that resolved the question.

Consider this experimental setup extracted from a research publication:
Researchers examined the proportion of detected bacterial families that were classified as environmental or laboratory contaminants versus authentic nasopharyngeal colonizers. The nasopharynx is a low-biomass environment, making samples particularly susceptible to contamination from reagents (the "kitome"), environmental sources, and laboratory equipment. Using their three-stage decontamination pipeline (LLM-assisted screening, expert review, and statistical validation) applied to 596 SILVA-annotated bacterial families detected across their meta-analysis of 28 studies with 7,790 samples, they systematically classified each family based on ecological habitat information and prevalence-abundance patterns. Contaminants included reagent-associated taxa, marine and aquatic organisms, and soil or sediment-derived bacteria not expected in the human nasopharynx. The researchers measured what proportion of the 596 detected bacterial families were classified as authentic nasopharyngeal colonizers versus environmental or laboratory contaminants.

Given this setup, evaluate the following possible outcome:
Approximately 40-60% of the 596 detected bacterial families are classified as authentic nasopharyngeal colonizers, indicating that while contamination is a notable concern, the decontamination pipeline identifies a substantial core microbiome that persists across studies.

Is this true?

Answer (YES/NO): NO